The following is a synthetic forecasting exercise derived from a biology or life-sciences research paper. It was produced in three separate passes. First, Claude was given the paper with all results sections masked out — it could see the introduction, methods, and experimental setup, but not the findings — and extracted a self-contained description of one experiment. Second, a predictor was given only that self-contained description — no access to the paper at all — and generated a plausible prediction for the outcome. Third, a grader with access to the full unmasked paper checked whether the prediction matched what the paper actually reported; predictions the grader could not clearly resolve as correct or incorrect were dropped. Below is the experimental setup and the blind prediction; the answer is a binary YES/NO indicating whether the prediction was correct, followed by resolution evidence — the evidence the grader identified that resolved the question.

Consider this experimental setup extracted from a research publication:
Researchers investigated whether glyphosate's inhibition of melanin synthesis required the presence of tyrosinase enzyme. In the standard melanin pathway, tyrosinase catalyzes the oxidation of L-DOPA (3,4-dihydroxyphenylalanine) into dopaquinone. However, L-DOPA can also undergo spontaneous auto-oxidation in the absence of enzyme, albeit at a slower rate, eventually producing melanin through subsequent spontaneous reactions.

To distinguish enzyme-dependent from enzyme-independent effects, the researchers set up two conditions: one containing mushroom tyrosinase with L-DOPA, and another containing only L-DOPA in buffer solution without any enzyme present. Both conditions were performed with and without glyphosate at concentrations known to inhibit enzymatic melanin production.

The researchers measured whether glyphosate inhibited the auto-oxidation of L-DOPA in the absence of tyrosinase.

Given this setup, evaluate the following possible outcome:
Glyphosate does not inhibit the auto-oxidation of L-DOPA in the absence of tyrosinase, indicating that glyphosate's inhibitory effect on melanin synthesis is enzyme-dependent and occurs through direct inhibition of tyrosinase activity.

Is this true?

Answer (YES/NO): NO